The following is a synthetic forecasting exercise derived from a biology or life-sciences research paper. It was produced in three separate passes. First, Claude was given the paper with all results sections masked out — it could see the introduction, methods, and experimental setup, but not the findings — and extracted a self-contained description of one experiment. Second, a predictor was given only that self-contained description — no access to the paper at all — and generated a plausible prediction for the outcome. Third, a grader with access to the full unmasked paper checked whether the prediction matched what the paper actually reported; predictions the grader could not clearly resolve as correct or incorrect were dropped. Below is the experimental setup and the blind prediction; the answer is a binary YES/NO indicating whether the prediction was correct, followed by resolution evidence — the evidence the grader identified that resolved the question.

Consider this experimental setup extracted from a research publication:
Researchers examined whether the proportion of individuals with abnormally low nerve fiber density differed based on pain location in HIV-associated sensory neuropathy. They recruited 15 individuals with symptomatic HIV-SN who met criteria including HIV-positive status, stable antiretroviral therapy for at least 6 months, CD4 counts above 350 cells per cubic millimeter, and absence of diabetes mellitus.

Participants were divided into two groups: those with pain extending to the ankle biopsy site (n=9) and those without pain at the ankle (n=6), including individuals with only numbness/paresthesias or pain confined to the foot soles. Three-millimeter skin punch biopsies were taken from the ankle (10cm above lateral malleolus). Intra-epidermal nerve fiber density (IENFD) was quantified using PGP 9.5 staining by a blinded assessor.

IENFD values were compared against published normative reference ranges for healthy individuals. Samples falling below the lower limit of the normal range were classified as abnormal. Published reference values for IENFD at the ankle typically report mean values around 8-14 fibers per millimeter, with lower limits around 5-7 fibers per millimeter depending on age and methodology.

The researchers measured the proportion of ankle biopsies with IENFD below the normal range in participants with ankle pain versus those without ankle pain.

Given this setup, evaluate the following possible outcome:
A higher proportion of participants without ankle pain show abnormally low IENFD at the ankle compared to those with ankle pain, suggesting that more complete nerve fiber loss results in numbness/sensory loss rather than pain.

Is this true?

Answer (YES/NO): NO